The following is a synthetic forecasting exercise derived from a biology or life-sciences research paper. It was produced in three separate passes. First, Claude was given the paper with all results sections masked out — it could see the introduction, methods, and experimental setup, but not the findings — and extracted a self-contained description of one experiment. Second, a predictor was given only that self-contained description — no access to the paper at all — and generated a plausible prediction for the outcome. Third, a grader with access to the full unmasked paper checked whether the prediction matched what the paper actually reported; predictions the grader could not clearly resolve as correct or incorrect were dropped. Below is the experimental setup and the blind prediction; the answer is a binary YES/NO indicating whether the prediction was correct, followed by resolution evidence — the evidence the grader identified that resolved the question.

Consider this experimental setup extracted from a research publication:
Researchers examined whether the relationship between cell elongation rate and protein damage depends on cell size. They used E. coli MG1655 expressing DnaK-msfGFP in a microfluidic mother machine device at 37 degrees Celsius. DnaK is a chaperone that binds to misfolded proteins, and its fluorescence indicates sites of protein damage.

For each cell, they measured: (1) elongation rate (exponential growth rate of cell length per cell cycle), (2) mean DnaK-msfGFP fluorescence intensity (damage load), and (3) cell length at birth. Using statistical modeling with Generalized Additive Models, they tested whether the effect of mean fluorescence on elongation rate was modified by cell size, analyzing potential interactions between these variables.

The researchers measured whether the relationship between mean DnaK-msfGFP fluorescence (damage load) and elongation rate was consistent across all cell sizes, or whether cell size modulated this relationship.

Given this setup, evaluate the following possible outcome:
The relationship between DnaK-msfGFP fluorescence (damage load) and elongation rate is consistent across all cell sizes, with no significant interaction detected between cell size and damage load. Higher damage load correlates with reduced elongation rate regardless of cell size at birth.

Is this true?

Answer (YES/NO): NO